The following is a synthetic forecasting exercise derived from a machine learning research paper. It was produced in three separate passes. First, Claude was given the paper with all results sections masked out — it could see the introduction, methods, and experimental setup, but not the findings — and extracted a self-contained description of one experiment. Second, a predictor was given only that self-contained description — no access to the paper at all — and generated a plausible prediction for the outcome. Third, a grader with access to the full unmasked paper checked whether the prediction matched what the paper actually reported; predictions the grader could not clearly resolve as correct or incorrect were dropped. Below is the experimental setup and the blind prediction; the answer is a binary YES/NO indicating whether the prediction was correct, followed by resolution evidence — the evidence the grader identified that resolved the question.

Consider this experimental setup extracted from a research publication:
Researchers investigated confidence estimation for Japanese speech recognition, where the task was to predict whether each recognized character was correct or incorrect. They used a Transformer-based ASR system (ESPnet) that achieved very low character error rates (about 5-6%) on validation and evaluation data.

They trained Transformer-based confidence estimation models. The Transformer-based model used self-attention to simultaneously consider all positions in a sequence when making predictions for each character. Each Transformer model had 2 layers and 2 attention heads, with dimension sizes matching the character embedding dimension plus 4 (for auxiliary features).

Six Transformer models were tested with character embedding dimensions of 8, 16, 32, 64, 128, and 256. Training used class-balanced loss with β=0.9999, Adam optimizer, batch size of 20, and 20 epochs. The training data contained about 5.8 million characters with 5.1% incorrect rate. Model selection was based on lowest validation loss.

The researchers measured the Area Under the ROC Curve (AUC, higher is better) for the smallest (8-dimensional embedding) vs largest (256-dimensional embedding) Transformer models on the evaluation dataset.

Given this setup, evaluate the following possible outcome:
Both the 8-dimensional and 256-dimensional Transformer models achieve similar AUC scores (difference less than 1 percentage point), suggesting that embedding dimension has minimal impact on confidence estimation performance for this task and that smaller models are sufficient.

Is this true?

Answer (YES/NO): NO